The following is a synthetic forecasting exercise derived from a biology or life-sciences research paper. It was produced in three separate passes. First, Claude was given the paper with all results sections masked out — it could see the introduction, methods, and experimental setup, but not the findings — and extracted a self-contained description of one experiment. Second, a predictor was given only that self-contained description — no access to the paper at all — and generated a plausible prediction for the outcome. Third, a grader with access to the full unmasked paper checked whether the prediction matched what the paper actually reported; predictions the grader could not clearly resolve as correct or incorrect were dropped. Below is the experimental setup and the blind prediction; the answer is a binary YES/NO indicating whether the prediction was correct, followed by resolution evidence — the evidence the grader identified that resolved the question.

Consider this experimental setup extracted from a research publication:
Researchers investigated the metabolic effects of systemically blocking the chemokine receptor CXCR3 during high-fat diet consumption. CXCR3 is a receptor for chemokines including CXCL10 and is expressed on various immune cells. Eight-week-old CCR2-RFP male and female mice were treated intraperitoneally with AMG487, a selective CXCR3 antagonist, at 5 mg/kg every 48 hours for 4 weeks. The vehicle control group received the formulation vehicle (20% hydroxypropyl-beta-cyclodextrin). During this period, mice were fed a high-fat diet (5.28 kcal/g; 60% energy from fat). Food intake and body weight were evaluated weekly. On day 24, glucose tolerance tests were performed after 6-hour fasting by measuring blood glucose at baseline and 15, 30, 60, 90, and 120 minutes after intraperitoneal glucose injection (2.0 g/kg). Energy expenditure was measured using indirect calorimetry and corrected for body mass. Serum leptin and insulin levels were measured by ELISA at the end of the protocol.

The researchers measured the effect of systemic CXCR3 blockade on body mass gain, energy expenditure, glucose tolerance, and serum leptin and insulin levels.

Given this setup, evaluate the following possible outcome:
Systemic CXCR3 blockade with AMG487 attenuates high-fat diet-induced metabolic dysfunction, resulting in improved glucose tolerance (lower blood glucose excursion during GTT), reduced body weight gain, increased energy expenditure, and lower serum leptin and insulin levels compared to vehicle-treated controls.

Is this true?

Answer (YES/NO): NO